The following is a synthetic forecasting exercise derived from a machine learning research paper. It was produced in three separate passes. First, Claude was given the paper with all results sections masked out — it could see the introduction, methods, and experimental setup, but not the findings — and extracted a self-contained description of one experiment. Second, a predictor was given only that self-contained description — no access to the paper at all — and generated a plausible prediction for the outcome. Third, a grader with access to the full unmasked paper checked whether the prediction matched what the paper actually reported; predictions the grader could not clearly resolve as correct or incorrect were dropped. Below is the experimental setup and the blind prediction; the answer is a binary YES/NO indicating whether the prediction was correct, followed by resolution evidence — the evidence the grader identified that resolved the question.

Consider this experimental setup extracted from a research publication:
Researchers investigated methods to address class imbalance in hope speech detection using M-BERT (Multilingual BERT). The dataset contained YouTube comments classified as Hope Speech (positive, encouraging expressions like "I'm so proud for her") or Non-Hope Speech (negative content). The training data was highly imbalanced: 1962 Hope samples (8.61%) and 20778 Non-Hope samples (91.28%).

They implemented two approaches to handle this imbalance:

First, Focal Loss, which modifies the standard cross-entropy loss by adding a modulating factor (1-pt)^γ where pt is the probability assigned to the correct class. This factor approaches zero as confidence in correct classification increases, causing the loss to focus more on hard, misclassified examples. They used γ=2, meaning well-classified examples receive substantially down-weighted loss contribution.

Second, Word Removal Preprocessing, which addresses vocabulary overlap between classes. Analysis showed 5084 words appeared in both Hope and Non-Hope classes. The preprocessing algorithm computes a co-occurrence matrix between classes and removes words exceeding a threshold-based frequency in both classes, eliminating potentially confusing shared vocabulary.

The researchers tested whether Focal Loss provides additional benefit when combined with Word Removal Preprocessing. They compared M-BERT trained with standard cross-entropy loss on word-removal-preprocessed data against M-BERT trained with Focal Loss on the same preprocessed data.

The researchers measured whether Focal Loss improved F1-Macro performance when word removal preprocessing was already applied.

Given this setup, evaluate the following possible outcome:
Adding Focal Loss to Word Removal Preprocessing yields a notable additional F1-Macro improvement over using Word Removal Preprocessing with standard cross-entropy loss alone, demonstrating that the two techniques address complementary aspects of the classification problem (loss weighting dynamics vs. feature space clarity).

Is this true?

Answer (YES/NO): NO